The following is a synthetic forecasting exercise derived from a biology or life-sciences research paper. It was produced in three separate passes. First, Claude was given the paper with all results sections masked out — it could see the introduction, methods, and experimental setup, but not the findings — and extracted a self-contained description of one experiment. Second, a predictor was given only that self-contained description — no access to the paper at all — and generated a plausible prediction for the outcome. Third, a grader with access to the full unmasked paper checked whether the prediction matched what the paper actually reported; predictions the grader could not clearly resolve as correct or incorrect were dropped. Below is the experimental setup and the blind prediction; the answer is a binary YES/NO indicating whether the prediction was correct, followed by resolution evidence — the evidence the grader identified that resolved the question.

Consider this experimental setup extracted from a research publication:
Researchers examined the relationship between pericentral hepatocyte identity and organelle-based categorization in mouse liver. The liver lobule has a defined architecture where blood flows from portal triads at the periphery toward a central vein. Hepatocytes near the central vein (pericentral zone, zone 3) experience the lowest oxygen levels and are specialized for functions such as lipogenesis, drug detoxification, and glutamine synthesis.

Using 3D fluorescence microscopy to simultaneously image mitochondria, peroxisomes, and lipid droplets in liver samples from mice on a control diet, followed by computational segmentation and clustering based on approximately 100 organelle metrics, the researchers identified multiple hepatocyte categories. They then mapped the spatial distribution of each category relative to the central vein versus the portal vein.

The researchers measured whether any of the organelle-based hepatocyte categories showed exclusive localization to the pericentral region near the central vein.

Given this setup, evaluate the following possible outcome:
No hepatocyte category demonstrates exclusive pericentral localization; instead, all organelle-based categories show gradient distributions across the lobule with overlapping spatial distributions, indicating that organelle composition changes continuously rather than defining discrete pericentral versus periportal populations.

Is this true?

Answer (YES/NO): NO